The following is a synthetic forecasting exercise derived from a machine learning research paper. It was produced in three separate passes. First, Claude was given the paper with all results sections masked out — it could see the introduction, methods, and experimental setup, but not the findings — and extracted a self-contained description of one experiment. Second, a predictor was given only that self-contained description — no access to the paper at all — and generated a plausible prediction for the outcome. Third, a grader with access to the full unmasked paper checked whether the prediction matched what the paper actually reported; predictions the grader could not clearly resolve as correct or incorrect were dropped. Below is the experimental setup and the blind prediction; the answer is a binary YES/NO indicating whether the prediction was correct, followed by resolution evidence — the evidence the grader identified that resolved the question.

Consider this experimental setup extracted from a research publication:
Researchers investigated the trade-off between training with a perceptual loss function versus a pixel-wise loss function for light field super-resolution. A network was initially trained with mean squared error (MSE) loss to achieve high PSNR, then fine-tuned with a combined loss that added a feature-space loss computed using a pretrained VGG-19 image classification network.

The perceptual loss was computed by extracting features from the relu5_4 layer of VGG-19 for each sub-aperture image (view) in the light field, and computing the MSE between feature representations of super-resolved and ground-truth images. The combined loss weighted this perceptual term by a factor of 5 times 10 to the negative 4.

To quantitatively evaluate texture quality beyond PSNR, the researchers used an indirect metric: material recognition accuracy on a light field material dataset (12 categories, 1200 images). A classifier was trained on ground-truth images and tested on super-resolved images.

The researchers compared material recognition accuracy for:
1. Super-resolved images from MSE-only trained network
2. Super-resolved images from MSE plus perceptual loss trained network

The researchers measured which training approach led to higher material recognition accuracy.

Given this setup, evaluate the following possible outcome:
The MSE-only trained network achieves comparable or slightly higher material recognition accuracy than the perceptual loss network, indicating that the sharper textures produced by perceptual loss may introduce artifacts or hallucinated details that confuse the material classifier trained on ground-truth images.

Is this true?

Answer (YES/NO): NO